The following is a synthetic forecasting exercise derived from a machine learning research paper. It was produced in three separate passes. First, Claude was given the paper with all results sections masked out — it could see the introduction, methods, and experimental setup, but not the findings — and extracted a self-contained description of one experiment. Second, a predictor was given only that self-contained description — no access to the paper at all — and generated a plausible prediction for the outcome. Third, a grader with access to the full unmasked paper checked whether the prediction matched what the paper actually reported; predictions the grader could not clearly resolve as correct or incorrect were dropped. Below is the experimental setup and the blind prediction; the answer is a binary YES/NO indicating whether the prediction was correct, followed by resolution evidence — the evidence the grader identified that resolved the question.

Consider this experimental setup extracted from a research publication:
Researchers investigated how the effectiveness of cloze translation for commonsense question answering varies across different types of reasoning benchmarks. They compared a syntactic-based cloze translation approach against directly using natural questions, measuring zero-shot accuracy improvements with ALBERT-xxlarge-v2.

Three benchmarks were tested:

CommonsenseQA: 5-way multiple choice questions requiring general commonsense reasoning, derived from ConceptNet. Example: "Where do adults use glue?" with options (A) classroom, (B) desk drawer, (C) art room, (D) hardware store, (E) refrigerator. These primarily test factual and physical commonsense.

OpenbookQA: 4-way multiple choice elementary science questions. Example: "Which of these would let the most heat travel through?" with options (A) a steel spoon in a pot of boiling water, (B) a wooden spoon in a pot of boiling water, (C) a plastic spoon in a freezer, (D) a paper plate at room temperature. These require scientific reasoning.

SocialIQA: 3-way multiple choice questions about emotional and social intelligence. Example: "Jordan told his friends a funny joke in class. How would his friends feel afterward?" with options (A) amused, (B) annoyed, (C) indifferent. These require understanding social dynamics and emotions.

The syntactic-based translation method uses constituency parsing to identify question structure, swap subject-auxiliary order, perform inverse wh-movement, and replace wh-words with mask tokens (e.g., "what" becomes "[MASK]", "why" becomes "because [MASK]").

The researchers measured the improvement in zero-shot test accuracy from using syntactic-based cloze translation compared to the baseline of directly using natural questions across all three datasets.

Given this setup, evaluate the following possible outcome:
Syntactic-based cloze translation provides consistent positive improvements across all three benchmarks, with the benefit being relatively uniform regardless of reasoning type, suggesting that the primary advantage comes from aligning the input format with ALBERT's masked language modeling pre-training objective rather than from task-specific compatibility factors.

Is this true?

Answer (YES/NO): NO